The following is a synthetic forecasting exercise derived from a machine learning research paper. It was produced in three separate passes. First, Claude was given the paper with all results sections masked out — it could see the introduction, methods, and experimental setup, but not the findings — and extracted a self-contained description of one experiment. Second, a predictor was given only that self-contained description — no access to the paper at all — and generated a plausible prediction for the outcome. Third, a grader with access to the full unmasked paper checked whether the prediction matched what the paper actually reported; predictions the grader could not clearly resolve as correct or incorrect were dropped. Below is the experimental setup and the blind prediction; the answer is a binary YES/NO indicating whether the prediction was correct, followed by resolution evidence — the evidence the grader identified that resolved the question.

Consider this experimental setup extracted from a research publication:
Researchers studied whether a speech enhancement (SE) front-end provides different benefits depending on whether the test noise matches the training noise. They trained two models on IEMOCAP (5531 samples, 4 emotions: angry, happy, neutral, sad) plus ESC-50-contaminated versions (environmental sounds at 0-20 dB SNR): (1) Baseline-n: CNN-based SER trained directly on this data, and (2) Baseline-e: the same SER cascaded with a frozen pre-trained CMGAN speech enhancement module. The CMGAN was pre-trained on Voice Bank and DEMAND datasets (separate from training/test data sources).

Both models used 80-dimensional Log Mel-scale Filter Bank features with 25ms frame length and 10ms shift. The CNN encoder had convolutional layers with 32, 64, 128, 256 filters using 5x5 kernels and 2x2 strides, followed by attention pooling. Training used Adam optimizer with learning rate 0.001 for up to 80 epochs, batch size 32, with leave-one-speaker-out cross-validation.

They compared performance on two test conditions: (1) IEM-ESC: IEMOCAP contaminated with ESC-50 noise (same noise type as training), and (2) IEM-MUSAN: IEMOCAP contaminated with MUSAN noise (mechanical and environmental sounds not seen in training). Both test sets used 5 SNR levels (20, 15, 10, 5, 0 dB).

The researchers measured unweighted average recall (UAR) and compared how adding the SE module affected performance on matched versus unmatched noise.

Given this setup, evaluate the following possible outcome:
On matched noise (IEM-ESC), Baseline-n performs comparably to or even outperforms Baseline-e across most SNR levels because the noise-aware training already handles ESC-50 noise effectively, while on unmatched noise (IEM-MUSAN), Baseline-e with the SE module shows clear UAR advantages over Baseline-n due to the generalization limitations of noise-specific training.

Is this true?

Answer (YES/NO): NO